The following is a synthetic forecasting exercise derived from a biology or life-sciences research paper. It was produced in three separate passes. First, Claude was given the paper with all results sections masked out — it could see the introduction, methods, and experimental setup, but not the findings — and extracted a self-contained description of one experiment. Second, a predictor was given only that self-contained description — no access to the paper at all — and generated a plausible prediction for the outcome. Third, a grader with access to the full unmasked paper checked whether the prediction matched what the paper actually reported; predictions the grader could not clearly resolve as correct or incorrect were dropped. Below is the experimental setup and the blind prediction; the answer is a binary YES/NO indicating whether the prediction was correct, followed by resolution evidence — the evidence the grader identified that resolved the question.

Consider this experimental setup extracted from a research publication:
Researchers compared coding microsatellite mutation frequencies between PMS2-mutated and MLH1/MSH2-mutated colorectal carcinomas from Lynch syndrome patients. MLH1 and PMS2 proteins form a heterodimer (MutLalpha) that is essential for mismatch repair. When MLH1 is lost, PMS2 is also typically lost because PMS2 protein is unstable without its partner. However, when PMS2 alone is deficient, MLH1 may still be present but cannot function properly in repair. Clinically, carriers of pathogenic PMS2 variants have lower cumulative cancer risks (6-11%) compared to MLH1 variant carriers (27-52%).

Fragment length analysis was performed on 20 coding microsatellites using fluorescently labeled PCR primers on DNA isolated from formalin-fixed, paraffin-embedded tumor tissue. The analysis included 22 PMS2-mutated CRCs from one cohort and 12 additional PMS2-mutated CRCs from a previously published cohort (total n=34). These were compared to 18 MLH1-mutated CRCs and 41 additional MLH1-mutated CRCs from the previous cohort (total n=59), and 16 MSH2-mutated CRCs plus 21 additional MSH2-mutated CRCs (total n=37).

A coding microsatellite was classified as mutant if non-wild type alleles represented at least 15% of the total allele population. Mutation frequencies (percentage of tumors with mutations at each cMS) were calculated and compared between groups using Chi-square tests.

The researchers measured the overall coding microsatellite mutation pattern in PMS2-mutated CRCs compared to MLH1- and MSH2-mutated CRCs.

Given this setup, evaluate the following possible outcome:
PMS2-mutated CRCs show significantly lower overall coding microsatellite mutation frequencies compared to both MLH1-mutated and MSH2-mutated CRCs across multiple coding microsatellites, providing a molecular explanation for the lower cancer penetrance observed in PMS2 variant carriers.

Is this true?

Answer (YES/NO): NO